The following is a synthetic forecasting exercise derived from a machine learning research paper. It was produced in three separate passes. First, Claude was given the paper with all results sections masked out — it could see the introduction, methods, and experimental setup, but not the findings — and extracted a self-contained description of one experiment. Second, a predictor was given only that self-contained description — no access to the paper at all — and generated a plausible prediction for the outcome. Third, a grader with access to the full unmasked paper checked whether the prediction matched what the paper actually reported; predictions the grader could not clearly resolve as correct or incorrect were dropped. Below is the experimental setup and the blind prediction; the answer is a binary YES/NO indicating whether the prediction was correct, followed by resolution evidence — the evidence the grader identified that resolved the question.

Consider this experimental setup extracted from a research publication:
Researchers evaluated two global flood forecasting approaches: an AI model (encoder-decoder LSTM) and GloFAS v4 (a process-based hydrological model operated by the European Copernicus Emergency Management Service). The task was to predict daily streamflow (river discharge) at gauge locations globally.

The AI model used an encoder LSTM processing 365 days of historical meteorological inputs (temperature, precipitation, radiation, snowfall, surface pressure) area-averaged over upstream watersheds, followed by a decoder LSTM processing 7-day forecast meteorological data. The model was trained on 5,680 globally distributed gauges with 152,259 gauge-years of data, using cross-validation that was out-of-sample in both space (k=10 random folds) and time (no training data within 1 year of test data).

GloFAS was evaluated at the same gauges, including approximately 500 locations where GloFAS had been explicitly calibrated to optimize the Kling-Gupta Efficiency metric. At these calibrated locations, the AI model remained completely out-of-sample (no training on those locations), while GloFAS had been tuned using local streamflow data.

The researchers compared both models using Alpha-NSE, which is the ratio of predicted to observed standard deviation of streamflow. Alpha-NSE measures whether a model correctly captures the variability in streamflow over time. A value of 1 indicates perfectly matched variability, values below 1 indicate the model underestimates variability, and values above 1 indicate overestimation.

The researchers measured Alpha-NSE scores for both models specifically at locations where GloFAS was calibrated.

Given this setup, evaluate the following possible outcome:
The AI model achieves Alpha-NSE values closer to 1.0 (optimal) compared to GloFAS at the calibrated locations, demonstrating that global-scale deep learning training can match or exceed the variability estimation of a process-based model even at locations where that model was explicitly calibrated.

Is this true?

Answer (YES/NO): NO